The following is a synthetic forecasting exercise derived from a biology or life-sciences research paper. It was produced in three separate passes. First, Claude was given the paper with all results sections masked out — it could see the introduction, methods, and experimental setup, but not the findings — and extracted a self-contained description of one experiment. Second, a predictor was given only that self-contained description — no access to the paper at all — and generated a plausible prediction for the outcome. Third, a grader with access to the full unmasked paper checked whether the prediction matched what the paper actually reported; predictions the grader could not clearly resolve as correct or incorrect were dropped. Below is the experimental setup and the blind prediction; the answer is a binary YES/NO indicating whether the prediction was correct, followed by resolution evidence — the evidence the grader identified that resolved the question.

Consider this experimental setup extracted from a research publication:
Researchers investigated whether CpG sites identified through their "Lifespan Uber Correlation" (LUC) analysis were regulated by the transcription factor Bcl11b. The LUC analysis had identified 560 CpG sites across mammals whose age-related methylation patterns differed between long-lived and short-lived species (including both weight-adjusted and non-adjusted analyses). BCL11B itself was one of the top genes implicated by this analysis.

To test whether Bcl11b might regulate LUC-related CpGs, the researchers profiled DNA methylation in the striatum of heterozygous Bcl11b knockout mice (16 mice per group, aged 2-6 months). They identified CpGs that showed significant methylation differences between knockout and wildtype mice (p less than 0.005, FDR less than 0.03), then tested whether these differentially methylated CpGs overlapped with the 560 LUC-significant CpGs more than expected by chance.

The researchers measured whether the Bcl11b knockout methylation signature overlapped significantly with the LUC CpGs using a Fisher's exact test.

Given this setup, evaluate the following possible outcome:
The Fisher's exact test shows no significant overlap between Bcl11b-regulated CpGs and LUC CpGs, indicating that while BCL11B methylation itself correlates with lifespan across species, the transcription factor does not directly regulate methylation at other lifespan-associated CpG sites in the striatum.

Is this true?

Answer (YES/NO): NO